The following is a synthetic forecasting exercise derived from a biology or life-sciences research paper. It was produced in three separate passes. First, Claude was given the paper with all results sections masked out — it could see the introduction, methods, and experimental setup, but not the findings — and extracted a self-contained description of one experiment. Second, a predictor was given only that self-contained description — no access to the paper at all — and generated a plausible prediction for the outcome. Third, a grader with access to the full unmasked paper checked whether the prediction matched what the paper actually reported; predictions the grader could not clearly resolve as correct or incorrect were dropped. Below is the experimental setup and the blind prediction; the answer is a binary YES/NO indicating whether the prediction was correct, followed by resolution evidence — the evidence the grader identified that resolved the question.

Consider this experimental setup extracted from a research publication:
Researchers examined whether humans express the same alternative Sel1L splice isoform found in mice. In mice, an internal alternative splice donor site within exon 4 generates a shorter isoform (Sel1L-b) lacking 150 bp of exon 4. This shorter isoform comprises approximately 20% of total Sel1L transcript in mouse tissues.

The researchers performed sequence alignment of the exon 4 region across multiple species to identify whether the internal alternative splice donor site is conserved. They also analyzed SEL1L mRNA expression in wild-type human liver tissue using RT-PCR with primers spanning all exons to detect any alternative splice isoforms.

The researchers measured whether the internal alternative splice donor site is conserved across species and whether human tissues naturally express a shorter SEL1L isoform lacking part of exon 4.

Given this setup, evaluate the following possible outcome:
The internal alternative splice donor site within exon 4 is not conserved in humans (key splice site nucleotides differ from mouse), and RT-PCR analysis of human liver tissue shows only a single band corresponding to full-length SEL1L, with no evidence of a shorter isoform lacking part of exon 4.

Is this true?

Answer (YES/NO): YES